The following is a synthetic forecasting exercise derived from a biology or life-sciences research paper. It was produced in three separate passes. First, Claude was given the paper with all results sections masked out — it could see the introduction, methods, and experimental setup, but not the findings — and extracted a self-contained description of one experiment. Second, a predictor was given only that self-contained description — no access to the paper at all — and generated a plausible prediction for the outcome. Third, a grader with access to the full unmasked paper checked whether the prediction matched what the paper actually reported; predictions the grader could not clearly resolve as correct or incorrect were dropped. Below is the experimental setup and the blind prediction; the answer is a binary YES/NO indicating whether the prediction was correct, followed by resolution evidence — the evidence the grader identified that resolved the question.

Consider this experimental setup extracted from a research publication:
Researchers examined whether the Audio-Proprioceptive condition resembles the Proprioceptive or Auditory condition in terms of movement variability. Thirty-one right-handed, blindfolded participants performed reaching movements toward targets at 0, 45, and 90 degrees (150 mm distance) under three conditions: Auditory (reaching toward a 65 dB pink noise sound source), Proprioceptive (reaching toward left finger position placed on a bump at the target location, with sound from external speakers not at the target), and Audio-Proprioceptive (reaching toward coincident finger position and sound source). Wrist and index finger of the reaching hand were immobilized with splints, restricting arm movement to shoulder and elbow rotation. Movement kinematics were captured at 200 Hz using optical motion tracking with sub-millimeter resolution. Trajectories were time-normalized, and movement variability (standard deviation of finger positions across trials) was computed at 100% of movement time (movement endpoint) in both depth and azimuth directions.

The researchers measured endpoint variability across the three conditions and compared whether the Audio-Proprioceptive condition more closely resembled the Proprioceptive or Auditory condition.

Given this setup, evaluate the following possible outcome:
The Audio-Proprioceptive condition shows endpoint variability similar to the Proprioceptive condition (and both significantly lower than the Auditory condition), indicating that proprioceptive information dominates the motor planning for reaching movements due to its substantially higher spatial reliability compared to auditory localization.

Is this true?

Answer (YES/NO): YES